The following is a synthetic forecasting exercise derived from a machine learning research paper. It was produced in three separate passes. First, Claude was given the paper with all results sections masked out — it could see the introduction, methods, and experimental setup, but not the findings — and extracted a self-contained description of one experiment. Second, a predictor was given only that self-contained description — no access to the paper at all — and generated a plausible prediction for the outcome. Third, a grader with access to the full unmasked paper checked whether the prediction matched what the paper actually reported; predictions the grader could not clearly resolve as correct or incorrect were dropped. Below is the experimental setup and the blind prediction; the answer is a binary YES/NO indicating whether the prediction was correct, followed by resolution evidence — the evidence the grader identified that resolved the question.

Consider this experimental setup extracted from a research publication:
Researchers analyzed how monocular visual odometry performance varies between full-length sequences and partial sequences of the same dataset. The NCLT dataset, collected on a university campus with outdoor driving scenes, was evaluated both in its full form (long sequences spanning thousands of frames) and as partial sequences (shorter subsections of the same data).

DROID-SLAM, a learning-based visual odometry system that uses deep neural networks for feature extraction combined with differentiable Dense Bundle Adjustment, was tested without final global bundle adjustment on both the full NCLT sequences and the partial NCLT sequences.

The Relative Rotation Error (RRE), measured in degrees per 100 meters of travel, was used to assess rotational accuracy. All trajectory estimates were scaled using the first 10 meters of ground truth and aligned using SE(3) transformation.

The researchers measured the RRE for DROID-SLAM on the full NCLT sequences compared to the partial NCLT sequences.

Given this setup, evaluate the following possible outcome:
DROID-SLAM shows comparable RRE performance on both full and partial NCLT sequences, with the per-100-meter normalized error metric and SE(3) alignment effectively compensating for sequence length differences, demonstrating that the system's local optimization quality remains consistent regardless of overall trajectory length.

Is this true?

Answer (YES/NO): NO